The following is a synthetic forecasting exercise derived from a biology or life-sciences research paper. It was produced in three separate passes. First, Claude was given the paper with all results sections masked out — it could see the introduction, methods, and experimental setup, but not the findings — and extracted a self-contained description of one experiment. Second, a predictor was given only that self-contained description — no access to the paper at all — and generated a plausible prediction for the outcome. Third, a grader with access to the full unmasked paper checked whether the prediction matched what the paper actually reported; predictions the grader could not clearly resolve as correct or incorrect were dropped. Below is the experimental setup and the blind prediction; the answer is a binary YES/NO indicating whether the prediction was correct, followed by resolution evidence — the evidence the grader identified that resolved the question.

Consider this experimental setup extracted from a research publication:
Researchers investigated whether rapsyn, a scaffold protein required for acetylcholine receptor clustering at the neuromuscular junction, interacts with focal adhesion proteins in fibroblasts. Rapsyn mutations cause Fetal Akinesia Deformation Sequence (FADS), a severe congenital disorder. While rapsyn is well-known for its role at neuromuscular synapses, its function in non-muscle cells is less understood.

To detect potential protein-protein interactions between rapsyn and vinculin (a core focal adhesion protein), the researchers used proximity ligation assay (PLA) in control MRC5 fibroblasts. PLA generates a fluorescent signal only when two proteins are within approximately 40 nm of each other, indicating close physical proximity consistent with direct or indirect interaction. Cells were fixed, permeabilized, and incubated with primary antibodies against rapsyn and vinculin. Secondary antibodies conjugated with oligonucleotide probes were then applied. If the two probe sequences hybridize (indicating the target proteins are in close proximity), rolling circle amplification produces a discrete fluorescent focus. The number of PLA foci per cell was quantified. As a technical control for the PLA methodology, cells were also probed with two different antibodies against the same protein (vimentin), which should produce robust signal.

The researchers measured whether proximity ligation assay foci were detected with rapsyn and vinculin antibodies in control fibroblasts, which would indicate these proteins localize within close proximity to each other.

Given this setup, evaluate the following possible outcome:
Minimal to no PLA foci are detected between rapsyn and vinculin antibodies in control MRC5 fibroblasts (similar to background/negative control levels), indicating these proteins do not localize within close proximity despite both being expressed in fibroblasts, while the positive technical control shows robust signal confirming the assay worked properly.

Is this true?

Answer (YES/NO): NO